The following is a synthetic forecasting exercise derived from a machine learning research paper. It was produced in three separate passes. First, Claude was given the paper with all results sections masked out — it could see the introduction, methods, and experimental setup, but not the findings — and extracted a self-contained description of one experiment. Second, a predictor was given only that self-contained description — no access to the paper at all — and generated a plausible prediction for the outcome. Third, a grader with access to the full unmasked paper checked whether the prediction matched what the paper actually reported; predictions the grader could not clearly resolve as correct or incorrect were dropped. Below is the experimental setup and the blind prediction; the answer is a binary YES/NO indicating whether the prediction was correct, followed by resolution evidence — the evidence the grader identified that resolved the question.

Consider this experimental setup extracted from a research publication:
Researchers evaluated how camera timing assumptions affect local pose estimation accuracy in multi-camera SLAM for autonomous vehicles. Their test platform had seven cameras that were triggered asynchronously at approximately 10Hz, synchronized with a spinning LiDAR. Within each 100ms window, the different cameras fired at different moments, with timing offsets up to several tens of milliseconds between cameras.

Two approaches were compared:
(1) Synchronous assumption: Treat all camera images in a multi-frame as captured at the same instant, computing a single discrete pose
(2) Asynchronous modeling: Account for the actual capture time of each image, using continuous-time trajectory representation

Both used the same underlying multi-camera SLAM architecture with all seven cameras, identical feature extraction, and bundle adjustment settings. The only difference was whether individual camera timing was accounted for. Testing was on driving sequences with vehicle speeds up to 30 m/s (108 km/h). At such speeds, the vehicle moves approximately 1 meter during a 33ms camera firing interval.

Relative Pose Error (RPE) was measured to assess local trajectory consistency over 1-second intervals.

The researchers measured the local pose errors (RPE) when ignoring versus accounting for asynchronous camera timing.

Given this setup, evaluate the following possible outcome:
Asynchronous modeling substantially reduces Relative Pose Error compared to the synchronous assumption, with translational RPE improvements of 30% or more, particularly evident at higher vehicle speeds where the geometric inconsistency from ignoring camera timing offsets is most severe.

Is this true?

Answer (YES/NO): YES